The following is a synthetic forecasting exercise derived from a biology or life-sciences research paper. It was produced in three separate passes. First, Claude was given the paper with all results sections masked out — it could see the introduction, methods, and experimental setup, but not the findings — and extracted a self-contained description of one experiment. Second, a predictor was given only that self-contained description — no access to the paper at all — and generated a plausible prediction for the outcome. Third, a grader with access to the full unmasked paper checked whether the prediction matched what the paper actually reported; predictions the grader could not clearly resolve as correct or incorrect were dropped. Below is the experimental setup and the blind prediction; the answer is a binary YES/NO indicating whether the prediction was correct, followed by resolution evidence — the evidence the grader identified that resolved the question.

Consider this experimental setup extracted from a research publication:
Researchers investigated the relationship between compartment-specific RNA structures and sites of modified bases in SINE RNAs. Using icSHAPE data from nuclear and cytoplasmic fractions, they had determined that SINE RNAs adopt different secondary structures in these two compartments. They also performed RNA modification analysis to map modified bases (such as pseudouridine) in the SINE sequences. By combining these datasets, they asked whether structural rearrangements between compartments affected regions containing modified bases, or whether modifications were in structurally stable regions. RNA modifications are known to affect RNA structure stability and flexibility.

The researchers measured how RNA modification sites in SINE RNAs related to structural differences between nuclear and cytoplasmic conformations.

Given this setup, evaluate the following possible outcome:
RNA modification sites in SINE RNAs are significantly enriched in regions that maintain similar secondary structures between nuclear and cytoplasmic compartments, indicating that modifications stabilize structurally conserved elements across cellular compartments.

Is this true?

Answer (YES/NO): NO